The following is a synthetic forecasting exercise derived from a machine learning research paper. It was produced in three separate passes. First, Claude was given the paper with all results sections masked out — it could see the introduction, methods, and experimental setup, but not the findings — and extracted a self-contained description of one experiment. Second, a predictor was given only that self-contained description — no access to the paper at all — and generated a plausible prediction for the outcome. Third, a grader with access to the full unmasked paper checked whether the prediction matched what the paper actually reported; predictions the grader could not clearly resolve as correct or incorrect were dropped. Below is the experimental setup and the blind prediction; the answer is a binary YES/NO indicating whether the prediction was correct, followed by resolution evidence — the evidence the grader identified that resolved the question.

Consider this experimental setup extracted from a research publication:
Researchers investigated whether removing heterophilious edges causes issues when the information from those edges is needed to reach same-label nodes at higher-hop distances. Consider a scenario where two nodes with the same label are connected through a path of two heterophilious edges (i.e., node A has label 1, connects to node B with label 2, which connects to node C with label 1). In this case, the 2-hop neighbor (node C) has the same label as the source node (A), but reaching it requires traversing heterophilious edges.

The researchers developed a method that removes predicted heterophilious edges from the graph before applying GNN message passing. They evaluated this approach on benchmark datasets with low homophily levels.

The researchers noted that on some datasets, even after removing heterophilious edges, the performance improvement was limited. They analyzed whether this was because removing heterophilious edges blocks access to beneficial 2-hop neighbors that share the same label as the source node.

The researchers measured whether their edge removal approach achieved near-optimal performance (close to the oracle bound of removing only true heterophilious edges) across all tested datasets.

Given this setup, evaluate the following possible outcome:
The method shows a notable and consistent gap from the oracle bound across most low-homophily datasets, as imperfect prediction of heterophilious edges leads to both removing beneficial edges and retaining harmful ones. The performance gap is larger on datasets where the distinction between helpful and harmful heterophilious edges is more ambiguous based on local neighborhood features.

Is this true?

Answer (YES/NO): NO